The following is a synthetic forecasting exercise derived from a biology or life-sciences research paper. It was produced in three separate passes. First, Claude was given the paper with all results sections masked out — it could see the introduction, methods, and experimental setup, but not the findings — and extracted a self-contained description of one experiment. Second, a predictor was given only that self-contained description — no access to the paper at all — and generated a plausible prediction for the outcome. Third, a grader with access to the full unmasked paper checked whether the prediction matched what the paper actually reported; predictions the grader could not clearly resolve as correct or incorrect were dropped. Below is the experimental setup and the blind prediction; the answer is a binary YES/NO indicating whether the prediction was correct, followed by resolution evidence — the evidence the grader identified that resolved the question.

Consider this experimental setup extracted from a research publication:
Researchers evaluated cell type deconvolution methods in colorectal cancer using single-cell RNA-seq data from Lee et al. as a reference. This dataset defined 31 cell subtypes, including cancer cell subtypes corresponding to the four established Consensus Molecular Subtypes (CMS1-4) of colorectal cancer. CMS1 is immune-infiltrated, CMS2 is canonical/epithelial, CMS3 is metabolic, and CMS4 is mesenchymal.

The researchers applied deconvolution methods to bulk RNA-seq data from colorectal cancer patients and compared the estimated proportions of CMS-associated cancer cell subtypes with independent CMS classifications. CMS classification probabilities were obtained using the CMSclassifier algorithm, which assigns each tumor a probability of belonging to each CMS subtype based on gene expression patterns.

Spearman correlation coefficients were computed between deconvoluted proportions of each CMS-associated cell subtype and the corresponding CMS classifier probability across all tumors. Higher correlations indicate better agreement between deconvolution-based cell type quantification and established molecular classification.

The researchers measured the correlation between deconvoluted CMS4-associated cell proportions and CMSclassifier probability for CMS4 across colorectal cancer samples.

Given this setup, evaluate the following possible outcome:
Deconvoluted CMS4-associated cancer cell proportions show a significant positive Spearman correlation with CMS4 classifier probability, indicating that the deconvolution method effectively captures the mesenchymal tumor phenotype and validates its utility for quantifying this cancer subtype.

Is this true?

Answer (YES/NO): NO